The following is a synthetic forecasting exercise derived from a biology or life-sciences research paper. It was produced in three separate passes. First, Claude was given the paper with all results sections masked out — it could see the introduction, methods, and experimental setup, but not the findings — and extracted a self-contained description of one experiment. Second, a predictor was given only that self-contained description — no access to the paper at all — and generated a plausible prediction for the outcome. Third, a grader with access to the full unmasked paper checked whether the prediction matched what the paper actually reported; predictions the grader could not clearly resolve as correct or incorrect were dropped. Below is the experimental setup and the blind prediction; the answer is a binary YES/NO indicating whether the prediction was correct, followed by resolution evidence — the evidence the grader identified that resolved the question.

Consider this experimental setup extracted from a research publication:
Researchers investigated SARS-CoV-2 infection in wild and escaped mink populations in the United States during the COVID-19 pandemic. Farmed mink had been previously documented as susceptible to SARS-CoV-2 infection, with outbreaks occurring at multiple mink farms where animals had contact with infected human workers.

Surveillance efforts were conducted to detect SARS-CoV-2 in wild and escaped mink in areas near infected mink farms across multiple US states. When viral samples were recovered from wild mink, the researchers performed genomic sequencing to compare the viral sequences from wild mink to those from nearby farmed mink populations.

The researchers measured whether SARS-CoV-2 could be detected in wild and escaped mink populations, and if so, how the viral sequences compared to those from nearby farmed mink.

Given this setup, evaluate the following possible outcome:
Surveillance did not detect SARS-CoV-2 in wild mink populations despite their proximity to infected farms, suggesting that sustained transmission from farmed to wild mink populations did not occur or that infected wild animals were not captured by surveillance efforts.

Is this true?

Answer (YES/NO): NO